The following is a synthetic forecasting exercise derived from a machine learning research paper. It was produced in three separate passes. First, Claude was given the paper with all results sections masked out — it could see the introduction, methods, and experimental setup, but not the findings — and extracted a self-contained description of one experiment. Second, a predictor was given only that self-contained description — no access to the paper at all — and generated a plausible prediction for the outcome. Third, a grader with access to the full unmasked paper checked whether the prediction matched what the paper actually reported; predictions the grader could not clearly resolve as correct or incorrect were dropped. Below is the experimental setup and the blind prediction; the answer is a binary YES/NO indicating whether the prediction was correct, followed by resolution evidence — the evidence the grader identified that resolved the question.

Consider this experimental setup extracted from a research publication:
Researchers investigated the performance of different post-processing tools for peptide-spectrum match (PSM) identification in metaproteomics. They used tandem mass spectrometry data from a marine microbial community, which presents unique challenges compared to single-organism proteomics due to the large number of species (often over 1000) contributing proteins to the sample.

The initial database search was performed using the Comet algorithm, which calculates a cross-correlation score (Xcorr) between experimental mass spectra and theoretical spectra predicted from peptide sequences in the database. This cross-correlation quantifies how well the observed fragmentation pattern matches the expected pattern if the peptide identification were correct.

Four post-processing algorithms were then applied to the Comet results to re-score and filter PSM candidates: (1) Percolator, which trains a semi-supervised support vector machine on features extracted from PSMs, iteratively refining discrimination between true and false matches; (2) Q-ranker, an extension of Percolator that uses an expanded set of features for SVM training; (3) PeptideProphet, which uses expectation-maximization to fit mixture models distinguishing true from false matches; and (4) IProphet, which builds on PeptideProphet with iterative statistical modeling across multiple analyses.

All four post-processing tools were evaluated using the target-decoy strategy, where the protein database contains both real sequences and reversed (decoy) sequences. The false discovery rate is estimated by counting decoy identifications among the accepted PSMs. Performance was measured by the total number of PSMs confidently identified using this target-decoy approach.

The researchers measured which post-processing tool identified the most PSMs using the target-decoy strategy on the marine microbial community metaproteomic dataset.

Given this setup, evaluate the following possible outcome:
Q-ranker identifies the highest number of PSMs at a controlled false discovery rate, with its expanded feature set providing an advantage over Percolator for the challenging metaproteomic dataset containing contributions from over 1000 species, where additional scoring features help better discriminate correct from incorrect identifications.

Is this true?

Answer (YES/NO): NO